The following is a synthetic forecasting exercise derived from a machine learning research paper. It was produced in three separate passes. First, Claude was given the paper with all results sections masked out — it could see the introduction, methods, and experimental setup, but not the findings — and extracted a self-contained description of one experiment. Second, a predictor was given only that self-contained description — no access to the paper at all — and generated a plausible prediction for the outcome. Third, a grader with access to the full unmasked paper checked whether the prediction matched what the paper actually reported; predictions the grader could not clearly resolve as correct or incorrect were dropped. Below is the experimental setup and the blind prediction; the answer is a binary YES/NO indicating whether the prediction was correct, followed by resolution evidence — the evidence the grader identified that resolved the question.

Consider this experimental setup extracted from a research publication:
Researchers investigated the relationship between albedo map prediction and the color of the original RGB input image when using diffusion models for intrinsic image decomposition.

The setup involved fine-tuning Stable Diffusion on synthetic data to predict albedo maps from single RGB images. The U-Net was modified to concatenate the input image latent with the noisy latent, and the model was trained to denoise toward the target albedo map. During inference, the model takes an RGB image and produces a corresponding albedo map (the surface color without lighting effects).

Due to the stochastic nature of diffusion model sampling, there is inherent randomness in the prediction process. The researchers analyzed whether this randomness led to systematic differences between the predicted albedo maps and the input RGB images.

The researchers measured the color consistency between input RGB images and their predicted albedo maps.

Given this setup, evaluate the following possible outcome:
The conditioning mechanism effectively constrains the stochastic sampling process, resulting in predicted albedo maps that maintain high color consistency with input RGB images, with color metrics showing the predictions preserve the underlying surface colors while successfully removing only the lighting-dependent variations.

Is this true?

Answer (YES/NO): NO